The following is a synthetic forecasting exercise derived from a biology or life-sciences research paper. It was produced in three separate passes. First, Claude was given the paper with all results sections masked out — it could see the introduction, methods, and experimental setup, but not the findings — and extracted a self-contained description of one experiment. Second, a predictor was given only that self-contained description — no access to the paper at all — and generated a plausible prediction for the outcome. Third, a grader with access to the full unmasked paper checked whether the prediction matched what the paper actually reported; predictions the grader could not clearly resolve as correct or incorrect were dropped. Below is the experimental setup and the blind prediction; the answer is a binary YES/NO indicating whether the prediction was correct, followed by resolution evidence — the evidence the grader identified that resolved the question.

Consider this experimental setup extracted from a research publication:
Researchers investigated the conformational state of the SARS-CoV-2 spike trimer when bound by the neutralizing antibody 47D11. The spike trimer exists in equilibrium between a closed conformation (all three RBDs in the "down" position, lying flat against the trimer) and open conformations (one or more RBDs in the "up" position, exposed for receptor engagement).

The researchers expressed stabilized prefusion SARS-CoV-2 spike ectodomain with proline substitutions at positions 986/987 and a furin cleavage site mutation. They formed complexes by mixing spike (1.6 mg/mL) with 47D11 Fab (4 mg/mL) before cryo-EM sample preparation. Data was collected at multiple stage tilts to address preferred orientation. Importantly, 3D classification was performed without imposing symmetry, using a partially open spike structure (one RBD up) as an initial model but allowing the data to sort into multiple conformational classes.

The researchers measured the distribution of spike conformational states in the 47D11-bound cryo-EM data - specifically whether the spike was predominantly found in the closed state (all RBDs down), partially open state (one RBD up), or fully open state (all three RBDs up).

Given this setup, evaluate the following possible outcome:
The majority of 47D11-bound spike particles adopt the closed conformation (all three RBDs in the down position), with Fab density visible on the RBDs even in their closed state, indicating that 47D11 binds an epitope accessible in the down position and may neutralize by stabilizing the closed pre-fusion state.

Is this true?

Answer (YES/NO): NO